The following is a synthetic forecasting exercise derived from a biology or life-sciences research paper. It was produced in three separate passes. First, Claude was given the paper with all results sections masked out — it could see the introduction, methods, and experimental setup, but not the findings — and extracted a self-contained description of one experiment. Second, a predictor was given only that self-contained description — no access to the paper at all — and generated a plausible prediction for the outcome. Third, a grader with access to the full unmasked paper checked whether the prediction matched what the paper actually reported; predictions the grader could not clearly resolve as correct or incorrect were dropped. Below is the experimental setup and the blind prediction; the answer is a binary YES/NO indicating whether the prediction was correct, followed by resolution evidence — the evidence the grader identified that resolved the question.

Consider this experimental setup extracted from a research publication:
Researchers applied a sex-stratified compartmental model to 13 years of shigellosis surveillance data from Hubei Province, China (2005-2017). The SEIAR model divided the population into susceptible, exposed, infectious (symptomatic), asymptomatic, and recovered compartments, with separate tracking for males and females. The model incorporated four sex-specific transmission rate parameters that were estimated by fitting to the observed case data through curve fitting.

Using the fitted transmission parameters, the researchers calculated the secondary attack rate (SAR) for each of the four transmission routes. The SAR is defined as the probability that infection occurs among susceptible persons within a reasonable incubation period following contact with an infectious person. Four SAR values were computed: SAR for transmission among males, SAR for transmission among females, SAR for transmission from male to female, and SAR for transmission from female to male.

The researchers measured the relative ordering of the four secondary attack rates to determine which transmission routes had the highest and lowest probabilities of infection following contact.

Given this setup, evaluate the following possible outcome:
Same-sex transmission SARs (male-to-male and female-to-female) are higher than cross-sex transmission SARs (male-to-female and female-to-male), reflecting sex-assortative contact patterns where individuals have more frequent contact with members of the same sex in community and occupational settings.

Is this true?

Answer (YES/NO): NO